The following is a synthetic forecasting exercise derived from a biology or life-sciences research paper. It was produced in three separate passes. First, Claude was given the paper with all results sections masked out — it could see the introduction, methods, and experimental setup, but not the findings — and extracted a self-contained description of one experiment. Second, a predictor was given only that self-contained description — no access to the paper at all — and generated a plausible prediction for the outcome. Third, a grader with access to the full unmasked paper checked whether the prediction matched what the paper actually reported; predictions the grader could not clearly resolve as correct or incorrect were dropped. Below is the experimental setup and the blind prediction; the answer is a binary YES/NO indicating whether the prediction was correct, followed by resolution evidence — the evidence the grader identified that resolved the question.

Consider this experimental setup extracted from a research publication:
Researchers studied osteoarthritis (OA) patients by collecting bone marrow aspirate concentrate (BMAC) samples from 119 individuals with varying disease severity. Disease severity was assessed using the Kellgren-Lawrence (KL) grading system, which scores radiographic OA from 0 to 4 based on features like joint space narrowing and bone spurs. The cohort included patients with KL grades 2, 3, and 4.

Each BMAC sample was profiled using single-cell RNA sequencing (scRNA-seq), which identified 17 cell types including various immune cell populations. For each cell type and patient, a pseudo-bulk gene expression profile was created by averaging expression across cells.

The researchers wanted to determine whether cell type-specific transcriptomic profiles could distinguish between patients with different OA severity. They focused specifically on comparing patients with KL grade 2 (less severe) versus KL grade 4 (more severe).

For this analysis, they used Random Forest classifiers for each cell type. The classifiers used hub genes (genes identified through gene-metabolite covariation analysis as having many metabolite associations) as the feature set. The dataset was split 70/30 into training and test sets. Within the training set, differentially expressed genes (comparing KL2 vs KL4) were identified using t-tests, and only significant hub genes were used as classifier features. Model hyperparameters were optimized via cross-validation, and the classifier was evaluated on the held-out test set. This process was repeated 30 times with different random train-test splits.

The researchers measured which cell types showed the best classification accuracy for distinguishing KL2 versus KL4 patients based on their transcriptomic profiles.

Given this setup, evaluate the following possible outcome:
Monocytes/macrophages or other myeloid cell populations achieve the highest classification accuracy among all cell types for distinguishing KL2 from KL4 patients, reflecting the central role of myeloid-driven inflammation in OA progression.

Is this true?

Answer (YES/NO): YES